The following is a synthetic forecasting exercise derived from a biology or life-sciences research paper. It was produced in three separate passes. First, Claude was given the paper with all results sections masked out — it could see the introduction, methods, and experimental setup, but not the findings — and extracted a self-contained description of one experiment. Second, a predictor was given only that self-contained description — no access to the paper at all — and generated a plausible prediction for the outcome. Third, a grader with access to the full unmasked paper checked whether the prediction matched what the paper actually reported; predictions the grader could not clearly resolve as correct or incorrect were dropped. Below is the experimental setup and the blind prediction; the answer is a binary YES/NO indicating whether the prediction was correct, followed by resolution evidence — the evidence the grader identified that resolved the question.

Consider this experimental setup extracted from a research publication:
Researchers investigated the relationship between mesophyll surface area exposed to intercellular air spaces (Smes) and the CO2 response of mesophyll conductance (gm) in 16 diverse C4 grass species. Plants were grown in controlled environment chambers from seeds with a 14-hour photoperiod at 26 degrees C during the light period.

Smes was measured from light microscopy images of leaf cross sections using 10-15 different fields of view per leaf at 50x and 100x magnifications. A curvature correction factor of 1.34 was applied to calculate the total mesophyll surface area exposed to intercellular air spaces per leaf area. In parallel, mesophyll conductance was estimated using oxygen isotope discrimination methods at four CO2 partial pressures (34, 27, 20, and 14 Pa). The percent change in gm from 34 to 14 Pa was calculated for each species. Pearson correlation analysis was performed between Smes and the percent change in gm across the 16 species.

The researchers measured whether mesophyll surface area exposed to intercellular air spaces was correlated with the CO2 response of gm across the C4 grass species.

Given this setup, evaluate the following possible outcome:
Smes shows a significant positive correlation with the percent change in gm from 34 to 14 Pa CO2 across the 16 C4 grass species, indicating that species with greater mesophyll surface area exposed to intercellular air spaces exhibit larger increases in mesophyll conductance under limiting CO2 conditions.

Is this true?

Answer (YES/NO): NO